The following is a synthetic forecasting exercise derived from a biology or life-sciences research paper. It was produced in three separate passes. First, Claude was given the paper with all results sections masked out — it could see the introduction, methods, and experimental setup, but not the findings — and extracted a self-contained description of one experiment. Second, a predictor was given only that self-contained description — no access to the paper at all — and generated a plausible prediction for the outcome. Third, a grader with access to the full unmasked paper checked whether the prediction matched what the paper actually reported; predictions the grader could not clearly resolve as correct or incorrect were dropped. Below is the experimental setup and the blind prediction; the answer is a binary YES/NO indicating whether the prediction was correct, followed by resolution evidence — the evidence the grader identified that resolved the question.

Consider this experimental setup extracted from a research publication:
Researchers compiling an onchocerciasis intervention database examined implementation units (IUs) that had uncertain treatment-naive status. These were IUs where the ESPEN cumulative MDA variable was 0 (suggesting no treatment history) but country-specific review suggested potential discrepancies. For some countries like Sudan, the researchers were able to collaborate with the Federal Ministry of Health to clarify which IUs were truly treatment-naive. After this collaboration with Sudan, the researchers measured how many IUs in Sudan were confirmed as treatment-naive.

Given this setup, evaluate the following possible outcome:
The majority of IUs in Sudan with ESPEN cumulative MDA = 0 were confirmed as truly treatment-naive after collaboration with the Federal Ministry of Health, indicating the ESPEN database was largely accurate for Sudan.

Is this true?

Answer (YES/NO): NO